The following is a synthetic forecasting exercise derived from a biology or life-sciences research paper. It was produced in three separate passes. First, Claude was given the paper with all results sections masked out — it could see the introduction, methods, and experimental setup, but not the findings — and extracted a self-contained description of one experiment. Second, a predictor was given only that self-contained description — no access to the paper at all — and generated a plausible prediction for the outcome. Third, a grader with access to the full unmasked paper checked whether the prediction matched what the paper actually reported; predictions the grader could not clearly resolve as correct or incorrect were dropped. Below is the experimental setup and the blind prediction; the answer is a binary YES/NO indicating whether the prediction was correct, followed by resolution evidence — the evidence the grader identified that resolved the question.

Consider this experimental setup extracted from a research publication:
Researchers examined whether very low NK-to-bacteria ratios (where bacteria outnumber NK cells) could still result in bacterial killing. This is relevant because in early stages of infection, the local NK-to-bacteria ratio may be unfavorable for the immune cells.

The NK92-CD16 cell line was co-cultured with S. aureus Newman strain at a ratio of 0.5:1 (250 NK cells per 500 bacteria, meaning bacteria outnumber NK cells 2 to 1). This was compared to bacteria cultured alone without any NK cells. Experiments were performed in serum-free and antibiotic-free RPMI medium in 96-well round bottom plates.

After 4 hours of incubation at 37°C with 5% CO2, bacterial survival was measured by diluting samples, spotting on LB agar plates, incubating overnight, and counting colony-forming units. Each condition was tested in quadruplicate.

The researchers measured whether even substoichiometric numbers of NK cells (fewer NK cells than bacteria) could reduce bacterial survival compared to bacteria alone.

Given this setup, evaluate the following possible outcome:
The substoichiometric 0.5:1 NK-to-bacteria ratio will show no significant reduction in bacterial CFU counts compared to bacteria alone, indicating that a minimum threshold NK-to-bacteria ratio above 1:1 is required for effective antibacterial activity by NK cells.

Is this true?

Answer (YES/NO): NO